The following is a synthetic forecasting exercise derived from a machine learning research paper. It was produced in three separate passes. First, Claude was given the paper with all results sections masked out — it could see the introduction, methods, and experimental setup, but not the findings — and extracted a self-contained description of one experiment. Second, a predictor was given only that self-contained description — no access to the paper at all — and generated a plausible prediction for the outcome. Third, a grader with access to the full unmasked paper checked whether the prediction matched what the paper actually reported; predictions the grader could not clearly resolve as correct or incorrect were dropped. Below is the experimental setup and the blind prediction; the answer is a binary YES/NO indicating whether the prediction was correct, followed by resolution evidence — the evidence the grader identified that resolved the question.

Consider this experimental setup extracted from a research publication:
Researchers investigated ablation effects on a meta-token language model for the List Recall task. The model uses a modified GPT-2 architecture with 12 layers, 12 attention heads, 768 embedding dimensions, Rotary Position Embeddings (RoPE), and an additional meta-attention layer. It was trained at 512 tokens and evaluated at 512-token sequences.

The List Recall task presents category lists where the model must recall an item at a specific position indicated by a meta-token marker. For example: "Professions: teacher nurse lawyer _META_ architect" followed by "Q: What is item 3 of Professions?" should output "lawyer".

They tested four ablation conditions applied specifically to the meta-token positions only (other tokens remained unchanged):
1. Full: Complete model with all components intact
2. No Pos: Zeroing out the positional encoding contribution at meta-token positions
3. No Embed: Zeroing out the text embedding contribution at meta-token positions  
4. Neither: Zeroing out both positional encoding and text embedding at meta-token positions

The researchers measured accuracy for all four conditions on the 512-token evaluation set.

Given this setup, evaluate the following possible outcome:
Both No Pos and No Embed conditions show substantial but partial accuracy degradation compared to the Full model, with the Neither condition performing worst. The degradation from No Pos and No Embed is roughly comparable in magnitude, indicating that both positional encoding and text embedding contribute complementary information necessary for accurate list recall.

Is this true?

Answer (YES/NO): NO